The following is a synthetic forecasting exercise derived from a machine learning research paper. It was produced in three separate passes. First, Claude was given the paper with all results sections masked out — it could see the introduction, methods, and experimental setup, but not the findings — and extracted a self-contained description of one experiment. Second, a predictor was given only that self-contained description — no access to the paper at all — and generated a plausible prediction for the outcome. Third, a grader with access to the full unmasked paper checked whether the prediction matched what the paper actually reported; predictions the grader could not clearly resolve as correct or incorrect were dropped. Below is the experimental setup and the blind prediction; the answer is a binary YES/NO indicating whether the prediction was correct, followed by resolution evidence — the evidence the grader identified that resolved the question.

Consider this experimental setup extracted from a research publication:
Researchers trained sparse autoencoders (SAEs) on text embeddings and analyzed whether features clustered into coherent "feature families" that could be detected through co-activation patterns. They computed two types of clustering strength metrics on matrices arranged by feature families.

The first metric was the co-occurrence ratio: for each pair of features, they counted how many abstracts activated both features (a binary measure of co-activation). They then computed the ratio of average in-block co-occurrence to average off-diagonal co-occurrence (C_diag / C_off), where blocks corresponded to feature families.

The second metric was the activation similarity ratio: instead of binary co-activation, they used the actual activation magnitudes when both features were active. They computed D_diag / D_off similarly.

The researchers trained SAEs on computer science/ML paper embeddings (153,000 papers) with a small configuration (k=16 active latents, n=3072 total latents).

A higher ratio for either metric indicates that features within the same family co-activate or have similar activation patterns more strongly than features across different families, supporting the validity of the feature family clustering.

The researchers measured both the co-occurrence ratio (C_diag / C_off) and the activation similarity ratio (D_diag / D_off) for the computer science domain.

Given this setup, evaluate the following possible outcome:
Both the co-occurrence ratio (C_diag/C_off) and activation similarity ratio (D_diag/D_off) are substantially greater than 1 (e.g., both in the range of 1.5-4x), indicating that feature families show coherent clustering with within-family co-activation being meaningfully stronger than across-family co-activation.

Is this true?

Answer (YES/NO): NO